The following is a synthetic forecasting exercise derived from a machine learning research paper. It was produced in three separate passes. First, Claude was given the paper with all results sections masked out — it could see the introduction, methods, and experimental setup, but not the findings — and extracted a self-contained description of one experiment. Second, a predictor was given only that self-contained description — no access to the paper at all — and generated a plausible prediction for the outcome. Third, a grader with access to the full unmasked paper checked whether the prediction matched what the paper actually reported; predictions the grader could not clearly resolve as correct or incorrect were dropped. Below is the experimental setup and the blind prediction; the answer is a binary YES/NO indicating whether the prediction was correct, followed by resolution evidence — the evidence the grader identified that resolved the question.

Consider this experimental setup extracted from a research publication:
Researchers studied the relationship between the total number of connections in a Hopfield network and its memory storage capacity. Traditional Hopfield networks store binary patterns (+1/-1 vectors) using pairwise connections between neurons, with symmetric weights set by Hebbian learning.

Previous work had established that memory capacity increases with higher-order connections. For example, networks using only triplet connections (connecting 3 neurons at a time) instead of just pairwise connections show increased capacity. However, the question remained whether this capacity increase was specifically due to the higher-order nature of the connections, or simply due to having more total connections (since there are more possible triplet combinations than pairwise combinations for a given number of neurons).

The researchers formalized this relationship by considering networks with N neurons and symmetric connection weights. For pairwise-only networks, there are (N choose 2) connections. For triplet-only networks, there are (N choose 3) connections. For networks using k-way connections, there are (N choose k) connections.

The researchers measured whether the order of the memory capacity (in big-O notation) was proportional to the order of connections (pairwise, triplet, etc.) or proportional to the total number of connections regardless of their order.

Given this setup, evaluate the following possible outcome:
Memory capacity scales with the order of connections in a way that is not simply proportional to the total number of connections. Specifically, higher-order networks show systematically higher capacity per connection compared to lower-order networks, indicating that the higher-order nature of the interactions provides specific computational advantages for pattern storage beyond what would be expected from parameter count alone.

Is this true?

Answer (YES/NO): NO